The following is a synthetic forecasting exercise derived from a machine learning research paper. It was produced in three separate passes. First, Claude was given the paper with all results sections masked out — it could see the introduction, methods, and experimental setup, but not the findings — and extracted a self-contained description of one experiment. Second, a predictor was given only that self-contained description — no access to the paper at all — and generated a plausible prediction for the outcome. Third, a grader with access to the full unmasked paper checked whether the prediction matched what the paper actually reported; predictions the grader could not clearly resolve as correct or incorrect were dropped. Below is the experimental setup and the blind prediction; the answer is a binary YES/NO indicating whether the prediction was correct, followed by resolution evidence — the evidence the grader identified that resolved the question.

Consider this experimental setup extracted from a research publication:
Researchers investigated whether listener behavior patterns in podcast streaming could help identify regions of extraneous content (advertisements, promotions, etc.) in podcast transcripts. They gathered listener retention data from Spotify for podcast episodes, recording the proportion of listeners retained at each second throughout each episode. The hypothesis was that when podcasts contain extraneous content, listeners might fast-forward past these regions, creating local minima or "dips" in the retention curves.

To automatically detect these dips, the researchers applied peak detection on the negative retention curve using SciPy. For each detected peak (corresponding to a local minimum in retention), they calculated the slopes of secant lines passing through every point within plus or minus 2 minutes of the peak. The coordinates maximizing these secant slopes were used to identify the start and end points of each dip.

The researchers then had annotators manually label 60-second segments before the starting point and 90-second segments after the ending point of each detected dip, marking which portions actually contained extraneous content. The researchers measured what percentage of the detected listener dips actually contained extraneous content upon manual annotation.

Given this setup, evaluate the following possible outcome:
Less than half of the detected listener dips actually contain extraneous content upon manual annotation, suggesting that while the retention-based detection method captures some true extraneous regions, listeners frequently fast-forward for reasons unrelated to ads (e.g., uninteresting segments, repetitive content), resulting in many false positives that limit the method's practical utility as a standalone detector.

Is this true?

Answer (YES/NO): NO